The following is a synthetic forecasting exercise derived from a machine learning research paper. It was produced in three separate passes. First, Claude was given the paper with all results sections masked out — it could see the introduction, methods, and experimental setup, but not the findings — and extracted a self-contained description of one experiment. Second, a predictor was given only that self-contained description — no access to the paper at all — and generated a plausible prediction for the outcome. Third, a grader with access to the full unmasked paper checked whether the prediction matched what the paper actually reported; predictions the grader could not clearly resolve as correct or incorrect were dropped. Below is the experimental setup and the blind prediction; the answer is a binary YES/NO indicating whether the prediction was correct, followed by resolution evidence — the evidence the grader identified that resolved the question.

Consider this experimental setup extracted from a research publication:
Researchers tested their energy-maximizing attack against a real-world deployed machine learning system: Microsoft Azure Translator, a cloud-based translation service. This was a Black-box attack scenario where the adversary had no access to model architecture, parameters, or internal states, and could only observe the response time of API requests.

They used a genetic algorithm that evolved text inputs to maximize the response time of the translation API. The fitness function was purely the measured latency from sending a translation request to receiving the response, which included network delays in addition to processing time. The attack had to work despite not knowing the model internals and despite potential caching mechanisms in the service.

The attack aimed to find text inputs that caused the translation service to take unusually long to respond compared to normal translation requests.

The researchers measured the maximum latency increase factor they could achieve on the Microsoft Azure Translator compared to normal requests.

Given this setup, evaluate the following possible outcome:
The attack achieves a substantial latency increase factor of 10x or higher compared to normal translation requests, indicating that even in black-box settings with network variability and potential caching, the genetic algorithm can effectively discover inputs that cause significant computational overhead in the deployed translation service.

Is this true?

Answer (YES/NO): YES